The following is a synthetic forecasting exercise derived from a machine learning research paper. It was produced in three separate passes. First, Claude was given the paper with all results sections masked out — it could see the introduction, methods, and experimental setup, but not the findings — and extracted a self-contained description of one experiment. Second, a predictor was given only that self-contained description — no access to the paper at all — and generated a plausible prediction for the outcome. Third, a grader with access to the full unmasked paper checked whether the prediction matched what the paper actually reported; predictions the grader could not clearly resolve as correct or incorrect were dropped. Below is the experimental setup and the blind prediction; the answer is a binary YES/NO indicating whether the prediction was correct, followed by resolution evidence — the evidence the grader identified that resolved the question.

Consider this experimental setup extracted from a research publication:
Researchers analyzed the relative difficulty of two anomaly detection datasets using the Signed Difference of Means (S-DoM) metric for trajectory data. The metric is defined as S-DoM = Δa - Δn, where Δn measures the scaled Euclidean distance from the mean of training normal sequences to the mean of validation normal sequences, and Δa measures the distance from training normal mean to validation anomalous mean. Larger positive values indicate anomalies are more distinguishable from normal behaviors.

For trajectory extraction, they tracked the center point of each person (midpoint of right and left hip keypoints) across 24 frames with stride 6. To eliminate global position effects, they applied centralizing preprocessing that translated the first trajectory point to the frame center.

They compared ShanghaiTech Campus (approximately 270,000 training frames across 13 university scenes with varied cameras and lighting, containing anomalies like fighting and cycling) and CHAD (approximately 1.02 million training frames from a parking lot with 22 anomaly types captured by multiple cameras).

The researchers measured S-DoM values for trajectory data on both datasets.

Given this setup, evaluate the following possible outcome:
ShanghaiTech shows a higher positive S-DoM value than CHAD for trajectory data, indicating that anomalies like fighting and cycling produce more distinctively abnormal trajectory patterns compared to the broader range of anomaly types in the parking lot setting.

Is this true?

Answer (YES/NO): YES